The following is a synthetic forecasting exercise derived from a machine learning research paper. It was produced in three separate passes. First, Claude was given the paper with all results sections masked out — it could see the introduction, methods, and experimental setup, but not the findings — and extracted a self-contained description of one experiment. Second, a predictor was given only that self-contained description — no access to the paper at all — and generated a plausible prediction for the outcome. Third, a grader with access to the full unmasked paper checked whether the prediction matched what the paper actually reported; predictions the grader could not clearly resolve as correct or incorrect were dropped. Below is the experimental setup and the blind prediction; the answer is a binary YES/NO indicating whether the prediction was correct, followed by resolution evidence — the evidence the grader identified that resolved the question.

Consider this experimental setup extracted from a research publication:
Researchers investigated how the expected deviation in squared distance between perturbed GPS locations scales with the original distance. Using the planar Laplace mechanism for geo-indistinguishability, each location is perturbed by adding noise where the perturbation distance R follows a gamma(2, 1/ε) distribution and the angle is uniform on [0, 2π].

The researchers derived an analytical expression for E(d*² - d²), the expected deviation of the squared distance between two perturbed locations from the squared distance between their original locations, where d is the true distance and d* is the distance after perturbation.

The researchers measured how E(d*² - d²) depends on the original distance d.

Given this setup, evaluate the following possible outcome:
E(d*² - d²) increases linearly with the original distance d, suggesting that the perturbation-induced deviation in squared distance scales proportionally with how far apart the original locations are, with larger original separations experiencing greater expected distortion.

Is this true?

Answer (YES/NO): NO